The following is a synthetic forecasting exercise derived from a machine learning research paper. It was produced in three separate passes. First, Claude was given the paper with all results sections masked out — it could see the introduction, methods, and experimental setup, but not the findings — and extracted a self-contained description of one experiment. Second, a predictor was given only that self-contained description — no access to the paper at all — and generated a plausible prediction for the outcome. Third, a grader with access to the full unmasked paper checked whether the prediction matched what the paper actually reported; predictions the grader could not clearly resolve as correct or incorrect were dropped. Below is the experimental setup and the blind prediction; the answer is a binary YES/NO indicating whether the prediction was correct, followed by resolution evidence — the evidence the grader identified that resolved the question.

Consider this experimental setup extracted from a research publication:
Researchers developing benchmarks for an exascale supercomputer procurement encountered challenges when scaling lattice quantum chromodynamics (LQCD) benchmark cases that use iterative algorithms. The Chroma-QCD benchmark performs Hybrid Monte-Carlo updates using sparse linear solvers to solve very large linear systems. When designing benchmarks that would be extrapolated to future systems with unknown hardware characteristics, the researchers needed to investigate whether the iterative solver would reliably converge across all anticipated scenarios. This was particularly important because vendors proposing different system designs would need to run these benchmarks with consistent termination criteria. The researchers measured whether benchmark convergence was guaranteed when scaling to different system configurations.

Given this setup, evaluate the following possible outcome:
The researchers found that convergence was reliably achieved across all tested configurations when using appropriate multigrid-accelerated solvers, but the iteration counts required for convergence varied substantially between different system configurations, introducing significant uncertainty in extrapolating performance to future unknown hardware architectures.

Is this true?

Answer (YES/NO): NO